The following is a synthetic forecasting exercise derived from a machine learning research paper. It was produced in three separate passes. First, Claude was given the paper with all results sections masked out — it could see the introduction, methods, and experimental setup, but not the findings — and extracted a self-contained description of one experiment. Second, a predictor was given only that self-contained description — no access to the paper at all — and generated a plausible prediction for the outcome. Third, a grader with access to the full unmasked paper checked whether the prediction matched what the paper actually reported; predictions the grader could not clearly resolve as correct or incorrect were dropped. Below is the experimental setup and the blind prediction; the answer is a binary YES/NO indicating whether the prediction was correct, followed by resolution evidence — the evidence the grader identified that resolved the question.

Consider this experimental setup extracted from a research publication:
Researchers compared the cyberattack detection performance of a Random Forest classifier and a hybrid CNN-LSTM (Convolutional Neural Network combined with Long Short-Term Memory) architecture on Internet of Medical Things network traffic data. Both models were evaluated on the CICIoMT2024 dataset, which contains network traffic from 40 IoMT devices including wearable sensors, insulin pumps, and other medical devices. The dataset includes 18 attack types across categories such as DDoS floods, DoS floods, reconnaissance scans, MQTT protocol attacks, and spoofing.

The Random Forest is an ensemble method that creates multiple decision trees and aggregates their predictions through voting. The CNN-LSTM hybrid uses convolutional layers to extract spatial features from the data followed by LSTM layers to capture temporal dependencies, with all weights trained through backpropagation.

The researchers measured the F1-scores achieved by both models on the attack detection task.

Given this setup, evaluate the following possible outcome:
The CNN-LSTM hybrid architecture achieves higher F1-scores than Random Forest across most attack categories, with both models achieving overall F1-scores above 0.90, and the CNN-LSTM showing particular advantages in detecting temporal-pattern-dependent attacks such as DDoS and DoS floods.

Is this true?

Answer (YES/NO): NO